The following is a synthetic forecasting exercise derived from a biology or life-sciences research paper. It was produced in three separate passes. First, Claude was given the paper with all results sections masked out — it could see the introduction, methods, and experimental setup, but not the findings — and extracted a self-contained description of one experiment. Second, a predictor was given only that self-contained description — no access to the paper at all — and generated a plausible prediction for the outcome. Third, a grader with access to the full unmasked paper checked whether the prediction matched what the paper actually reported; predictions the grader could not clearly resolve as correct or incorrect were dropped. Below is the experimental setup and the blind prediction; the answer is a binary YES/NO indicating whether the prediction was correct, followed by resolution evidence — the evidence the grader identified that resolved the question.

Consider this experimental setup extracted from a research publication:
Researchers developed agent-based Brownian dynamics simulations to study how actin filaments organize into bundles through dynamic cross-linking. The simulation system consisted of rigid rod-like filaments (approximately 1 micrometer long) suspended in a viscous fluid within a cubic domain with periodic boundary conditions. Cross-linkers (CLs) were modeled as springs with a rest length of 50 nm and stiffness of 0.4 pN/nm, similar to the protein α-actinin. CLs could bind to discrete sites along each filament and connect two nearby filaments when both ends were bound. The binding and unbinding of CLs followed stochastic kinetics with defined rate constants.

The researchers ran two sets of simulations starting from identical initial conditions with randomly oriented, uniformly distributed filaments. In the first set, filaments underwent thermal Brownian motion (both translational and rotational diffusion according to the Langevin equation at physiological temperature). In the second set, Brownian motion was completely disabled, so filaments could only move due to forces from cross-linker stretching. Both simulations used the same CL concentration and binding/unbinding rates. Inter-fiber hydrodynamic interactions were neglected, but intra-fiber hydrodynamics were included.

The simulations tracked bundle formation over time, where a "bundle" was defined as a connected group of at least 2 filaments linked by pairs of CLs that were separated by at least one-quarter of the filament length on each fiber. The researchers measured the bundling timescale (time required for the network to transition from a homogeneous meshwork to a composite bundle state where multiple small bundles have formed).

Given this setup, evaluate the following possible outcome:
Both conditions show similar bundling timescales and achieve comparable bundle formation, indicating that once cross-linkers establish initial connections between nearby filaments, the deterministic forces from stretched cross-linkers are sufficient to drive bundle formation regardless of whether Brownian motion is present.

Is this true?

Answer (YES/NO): NO